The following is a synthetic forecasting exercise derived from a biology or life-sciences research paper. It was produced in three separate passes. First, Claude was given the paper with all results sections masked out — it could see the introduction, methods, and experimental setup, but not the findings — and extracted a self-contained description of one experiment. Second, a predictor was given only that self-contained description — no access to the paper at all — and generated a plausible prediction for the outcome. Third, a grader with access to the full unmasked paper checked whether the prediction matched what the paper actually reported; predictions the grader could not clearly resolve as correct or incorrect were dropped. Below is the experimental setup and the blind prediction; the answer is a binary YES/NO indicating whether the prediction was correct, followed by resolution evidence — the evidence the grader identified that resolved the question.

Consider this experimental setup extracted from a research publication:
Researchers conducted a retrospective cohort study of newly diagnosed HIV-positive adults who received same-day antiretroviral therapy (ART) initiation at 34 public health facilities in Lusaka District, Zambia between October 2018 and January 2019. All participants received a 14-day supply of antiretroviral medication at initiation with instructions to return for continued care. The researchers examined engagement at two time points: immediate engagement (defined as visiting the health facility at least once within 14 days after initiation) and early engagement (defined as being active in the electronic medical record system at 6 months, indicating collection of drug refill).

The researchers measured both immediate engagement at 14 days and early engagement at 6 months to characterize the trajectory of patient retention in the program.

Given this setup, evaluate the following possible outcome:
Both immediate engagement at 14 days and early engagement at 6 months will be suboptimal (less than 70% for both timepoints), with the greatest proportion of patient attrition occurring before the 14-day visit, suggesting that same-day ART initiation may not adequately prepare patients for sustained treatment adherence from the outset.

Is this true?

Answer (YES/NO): NO